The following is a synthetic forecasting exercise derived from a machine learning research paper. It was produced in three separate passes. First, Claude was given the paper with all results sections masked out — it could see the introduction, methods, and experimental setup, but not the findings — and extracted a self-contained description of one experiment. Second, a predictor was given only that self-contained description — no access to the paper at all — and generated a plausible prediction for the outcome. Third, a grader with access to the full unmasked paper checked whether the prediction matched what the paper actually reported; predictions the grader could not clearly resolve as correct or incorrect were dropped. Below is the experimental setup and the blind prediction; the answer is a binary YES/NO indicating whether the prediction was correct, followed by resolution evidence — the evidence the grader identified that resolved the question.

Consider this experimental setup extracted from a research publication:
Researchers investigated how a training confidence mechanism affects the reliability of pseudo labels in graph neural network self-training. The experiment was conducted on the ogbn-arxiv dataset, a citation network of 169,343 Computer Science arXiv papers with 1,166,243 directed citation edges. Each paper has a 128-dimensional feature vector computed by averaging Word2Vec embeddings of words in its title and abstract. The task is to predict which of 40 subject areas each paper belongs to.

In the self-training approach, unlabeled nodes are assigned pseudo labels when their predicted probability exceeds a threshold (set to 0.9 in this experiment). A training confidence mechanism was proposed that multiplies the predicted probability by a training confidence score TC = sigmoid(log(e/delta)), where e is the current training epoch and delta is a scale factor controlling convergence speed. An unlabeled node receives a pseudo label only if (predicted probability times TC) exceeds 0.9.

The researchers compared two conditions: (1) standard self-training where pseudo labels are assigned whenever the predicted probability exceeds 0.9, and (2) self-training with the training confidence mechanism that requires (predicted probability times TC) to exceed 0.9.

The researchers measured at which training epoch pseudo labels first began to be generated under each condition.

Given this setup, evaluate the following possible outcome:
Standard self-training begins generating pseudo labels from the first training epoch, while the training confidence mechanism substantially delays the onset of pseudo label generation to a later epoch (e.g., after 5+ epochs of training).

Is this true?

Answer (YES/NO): NO